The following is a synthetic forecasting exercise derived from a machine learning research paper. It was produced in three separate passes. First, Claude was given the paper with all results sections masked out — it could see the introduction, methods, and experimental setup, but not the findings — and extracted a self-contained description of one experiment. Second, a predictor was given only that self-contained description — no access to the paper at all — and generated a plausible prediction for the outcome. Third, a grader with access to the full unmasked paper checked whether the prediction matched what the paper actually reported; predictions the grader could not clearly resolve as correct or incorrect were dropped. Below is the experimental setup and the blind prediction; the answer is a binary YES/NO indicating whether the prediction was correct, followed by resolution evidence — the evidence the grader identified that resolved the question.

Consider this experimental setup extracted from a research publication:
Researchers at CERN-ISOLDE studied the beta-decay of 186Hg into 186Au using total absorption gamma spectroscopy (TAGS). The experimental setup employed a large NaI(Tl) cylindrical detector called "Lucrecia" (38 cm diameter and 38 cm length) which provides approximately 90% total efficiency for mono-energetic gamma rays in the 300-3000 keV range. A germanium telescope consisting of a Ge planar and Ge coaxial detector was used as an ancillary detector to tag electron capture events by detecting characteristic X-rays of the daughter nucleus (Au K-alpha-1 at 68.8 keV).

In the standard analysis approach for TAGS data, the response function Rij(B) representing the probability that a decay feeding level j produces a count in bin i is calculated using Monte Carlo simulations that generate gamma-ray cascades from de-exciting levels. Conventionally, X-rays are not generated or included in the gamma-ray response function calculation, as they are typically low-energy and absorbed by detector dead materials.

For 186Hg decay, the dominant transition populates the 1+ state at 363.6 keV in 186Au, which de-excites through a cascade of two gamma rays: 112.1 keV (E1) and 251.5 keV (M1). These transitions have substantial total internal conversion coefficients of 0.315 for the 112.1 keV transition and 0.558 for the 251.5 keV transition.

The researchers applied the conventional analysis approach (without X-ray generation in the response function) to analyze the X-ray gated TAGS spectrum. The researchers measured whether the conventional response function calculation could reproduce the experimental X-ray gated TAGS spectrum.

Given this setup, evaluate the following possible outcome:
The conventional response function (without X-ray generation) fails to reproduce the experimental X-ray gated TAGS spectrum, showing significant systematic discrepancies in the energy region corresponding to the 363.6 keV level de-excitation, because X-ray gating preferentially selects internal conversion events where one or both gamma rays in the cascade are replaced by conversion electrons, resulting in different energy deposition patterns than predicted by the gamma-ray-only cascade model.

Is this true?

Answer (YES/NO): YES